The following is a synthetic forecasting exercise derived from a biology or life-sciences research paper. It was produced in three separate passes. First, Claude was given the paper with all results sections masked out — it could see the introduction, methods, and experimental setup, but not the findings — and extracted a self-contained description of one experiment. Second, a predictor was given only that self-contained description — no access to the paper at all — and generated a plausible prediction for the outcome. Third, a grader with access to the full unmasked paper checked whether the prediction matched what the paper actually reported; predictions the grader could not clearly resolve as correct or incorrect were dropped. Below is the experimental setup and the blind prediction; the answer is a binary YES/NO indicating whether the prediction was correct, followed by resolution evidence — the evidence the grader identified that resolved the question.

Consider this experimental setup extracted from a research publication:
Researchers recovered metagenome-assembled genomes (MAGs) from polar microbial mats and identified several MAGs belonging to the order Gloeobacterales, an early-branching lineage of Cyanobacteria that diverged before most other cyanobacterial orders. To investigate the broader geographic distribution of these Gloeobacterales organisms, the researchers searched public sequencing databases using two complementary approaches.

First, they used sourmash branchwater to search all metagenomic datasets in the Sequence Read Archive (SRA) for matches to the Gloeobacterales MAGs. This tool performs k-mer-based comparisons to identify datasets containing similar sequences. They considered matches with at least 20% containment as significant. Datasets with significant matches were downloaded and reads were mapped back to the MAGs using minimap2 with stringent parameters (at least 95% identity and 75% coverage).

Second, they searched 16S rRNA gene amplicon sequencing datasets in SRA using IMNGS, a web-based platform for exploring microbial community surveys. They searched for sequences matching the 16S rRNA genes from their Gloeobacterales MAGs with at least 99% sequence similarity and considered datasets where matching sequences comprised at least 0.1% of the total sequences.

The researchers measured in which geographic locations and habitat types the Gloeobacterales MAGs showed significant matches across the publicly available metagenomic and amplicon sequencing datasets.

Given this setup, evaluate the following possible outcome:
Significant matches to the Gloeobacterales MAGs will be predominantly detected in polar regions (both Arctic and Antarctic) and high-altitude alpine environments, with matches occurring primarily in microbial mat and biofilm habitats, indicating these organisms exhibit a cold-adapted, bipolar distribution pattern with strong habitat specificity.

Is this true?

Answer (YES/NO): NO